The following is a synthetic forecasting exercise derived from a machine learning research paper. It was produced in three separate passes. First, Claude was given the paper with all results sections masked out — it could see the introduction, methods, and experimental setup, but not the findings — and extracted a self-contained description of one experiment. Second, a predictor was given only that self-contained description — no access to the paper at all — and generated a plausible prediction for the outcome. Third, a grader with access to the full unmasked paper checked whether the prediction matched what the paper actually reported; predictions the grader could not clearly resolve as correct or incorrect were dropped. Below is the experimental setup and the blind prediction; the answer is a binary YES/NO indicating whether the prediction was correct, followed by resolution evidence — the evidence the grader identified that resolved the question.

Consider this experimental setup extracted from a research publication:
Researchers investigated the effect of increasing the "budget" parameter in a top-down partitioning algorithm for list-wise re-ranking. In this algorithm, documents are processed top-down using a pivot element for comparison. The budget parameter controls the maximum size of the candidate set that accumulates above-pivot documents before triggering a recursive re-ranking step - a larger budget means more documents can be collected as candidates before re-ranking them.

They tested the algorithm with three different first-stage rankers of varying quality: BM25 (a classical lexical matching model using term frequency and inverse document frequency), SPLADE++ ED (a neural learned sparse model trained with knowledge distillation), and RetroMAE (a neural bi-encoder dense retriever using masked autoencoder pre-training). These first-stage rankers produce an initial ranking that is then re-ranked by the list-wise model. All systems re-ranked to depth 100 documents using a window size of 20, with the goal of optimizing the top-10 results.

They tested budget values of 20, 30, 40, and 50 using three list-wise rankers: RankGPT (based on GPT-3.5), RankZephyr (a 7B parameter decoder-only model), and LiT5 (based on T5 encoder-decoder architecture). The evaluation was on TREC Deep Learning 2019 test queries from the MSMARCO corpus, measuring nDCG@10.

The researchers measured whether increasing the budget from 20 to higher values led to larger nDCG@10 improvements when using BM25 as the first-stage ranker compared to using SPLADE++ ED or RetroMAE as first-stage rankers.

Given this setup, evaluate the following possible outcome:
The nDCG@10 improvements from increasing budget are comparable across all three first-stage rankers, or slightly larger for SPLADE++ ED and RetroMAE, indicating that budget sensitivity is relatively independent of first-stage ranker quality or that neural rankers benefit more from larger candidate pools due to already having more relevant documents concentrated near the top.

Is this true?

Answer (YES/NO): NO